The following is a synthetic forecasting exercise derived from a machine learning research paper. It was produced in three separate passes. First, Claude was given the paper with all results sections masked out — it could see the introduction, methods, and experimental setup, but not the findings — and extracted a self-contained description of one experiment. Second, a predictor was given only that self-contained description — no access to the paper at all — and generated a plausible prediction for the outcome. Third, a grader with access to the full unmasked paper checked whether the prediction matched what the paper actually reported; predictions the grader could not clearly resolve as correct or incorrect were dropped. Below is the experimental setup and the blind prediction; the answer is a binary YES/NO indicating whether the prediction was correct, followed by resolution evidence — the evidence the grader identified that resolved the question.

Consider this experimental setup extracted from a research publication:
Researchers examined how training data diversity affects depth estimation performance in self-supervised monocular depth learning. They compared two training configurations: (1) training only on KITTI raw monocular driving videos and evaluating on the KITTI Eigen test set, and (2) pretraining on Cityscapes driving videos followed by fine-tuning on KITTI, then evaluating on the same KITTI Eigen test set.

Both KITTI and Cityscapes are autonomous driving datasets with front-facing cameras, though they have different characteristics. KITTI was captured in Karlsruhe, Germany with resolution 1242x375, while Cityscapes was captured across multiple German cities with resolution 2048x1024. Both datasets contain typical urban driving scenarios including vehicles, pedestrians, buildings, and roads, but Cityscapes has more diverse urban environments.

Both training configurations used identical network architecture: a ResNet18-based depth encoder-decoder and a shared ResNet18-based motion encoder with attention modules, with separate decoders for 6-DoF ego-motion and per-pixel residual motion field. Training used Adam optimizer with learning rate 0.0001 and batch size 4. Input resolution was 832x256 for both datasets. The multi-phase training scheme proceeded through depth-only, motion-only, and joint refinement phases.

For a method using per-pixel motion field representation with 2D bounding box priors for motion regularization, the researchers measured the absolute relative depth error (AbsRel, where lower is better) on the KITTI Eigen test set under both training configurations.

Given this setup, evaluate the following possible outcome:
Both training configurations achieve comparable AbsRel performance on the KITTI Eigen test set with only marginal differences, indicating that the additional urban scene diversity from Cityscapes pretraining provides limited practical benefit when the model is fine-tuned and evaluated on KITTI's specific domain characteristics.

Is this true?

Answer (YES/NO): NO